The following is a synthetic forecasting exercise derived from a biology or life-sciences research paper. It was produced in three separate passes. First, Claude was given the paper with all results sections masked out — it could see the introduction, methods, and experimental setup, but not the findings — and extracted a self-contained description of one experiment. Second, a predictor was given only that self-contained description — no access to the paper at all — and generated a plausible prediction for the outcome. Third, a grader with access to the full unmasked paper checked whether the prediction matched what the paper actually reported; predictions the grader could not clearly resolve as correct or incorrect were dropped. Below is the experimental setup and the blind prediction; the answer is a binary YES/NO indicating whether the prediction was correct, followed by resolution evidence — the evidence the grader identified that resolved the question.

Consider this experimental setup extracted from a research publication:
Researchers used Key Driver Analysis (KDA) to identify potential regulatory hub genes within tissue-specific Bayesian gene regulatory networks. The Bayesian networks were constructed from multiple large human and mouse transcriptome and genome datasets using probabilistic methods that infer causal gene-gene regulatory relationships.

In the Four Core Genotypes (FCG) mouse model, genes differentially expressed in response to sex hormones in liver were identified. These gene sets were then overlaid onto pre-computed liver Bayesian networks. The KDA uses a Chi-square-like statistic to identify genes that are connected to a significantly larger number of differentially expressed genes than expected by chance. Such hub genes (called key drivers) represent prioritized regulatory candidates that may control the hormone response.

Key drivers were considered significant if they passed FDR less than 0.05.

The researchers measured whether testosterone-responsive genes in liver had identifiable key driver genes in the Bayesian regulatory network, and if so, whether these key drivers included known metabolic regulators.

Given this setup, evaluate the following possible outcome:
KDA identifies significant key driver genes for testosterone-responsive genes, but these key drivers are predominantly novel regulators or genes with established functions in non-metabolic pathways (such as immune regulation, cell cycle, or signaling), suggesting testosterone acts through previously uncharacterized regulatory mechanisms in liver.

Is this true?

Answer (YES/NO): NO